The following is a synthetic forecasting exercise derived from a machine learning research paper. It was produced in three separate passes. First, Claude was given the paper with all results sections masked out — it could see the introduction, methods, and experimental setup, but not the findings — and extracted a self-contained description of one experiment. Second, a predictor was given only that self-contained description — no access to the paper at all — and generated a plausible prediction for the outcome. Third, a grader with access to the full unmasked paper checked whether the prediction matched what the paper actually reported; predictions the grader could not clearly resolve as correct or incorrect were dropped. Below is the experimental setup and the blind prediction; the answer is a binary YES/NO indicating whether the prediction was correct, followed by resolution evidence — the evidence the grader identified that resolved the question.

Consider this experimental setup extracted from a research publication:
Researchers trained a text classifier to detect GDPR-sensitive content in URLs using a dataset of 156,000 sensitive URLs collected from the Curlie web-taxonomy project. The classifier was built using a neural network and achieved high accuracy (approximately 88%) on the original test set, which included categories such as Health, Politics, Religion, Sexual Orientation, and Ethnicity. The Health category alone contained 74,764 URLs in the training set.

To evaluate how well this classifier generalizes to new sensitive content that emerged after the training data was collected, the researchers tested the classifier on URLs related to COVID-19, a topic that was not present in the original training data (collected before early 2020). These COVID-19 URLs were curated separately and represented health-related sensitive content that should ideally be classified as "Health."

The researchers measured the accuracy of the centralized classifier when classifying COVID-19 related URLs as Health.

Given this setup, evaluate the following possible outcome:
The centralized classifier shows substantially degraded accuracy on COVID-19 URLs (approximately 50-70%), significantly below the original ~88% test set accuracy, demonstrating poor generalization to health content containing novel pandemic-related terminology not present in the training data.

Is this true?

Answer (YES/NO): YES